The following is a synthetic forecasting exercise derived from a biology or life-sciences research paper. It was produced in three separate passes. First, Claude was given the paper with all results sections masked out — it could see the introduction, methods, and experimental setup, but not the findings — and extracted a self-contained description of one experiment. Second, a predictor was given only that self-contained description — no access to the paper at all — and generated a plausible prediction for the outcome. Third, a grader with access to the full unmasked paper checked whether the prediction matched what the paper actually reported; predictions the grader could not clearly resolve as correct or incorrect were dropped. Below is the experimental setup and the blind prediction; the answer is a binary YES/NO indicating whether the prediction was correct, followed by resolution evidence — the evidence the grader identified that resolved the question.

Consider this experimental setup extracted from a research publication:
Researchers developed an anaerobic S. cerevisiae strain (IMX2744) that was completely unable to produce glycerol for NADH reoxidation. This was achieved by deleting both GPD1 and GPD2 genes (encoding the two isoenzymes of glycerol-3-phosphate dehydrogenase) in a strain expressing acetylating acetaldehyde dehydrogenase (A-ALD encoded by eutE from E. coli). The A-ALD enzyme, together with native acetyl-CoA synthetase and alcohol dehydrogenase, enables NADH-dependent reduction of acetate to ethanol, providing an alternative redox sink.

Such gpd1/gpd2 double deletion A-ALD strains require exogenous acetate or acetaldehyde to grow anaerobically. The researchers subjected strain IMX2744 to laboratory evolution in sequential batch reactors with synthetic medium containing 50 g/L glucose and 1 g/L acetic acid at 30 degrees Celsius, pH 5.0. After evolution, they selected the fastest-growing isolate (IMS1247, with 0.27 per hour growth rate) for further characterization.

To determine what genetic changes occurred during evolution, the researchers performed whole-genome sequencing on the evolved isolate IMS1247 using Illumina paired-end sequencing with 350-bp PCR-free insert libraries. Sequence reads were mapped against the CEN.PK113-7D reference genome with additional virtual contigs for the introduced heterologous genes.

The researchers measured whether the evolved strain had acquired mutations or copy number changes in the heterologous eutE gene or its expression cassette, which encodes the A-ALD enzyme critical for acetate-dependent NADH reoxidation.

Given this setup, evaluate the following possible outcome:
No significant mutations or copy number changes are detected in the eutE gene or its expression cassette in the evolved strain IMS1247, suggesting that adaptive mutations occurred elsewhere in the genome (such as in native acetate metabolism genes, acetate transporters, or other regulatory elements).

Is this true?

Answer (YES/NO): YES